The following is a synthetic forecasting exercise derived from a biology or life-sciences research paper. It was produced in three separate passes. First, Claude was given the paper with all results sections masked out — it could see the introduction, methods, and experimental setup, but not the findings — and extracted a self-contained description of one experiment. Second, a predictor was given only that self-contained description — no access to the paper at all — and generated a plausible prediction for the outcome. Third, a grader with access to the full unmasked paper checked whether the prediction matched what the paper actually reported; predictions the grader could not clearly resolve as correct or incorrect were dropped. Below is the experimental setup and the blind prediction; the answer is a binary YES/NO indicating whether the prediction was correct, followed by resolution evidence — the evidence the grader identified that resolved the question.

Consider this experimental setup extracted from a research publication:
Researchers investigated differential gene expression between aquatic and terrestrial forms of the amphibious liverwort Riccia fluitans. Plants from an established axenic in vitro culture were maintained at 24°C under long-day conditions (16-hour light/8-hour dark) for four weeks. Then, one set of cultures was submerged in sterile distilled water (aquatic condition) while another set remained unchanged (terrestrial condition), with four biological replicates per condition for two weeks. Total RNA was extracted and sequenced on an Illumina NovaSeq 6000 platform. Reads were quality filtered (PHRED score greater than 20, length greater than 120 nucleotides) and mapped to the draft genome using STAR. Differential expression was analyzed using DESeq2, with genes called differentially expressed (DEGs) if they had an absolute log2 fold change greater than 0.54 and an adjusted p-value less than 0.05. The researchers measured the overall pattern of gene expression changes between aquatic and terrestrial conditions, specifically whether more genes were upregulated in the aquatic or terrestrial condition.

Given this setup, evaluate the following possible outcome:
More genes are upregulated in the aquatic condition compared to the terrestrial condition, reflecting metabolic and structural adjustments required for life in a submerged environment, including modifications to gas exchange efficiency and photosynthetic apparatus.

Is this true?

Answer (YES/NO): NO